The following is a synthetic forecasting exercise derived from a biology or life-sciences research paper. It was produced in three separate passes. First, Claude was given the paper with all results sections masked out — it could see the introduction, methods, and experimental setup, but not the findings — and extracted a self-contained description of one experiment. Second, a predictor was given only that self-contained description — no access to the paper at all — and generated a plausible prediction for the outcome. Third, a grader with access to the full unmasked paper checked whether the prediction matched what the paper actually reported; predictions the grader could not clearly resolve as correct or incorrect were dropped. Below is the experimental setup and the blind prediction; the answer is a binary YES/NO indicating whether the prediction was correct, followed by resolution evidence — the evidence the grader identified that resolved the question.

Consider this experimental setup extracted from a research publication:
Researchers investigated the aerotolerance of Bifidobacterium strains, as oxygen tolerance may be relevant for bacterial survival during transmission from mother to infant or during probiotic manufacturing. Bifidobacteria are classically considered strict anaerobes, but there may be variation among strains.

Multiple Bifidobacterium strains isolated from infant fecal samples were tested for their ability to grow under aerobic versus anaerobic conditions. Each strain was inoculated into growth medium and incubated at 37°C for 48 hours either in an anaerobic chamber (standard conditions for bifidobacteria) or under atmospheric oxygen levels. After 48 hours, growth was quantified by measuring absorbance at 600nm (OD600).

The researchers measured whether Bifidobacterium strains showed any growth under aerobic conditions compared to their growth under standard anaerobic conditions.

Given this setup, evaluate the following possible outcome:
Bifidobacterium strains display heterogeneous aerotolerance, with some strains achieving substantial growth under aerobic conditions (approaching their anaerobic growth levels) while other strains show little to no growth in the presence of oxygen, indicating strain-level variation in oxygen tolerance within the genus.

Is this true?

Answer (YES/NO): NO